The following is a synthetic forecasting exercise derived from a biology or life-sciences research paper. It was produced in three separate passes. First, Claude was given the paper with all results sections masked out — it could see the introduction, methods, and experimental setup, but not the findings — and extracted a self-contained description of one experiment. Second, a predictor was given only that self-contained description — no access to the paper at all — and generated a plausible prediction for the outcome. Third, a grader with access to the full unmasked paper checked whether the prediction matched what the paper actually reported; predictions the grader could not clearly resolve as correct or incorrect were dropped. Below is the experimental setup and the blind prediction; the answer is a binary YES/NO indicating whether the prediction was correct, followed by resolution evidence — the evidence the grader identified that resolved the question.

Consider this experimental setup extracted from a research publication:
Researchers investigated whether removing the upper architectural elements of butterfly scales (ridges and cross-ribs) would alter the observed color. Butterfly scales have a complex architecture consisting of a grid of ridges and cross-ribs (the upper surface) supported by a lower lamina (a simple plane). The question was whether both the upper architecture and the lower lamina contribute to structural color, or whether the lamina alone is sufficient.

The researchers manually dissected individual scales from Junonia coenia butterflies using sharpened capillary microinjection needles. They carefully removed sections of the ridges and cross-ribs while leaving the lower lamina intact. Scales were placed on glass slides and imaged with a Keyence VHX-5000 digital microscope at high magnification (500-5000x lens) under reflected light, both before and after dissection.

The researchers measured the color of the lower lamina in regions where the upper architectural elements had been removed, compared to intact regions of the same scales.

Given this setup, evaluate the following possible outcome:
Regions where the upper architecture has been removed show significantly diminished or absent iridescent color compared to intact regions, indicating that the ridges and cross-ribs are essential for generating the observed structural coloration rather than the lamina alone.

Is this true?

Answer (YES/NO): NO